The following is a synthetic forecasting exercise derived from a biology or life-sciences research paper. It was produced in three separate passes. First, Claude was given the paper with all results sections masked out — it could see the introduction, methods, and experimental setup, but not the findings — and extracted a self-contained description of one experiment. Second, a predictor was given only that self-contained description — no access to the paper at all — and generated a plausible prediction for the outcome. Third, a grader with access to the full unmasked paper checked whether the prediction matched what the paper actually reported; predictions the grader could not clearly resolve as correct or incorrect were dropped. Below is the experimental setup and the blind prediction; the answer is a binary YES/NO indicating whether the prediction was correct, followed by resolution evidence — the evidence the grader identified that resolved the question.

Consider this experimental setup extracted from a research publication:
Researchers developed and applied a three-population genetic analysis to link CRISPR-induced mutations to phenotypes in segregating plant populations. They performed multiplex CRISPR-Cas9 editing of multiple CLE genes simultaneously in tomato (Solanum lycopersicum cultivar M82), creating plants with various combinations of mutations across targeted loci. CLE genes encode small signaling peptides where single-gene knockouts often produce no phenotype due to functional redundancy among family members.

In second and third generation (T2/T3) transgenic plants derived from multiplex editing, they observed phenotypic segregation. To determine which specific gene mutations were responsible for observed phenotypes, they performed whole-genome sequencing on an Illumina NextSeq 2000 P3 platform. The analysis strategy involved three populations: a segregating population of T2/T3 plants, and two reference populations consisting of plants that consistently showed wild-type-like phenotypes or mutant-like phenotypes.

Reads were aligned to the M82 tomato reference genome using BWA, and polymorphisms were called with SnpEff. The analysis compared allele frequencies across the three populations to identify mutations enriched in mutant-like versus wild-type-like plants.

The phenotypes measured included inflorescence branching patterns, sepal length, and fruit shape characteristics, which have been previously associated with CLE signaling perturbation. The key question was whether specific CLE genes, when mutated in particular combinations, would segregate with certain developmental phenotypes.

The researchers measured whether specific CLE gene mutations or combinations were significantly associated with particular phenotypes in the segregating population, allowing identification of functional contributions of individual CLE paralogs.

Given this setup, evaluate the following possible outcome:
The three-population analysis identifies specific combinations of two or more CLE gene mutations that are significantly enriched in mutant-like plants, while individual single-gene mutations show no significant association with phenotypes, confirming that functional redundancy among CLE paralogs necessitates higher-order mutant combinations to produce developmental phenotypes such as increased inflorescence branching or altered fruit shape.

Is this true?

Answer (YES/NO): YES